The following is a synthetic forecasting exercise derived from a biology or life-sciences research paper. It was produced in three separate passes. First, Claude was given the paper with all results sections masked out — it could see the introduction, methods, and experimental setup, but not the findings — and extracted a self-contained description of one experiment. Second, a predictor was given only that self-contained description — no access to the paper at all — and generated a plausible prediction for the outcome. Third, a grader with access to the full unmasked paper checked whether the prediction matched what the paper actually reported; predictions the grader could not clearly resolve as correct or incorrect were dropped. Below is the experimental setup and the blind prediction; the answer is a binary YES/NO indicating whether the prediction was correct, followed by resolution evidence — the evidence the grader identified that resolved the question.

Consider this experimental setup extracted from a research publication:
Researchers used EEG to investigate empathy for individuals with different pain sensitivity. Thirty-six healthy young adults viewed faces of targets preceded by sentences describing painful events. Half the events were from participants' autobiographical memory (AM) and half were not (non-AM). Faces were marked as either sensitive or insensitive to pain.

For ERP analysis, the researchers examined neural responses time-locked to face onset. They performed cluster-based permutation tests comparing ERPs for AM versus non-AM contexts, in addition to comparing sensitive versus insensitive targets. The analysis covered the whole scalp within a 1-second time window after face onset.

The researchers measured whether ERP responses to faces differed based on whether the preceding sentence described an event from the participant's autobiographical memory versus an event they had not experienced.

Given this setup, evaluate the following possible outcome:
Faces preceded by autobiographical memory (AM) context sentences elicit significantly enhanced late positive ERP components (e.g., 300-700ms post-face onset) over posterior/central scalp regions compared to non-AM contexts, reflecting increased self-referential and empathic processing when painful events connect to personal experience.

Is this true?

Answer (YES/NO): NO